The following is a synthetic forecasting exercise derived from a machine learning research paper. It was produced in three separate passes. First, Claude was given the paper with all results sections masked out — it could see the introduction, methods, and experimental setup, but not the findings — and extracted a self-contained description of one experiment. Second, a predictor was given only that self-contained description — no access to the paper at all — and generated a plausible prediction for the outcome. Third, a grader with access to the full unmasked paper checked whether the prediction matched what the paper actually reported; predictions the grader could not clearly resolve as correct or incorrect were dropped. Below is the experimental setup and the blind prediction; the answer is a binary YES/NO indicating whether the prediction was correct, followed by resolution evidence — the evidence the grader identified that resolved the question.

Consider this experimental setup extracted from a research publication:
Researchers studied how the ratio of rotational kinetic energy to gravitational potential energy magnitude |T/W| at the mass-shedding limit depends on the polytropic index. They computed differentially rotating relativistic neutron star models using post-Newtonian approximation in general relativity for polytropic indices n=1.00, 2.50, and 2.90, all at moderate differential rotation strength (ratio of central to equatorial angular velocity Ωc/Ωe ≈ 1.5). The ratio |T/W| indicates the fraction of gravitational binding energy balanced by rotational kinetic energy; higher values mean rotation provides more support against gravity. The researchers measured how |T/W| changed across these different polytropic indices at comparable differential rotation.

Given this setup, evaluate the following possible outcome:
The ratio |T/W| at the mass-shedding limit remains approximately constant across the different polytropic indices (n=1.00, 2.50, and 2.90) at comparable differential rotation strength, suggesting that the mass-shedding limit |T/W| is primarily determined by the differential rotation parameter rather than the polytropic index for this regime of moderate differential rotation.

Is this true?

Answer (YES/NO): NO